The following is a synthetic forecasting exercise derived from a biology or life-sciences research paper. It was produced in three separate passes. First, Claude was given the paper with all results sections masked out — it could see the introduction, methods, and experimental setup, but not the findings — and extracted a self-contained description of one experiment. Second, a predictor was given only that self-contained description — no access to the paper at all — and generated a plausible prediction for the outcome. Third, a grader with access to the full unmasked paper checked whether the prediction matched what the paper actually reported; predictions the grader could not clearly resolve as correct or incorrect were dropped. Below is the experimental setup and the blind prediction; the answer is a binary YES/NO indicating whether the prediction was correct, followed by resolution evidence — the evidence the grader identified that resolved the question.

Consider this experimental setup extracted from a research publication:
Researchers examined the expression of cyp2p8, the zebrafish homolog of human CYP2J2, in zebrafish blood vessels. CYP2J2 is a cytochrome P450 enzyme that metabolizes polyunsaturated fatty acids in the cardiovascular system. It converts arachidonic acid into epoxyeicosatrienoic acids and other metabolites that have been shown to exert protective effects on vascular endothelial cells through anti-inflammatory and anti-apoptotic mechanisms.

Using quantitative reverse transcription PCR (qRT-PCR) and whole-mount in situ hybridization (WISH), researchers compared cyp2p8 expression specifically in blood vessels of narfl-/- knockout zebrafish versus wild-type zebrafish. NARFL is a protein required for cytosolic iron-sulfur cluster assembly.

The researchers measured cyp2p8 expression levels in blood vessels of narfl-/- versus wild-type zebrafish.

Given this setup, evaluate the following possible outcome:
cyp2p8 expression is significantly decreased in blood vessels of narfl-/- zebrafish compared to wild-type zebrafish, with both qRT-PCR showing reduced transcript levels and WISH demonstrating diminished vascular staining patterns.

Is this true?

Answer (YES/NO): YES